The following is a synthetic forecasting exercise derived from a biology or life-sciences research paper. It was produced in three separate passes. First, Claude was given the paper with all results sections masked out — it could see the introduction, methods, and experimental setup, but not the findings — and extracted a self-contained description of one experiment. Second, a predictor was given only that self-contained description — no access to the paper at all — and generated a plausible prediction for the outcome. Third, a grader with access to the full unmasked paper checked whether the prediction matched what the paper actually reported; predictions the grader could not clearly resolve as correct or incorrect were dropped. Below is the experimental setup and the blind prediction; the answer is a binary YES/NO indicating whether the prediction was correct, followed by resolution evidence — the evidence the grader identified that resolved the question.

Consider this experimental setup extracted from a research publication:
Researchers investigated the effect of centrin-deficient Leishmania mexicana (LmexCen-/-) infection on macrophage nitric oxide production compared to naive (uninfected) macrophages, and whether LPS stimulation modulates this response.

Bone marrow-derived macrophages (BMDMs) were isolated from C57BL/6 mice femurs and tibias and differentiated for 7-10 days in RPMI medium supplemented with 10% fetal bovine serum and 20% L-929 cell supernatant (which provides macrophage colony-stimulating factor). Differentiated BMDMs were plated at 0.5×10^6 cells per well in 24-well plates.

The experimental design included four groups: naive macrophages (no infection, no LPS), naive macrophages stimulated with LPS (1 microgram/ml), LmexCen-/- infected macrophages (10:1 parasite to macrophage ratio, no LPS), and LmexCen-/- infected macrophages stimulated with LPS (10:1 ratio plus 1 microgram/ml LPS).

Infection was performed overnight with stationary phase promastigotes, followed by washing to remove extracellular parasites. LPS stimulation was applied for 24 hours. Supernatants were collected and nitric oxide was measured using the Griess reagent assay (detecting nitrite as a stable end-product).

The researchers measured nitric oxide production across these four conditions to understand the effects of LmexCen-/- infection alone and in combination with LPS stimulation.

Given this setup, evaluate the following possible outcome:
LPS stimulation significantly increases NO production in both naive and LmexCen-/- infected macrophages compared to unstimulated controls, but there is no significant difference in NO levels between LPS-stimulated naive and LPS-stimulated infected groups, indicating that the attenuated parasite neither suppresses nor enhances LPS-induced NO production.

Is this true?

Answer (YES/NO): NO